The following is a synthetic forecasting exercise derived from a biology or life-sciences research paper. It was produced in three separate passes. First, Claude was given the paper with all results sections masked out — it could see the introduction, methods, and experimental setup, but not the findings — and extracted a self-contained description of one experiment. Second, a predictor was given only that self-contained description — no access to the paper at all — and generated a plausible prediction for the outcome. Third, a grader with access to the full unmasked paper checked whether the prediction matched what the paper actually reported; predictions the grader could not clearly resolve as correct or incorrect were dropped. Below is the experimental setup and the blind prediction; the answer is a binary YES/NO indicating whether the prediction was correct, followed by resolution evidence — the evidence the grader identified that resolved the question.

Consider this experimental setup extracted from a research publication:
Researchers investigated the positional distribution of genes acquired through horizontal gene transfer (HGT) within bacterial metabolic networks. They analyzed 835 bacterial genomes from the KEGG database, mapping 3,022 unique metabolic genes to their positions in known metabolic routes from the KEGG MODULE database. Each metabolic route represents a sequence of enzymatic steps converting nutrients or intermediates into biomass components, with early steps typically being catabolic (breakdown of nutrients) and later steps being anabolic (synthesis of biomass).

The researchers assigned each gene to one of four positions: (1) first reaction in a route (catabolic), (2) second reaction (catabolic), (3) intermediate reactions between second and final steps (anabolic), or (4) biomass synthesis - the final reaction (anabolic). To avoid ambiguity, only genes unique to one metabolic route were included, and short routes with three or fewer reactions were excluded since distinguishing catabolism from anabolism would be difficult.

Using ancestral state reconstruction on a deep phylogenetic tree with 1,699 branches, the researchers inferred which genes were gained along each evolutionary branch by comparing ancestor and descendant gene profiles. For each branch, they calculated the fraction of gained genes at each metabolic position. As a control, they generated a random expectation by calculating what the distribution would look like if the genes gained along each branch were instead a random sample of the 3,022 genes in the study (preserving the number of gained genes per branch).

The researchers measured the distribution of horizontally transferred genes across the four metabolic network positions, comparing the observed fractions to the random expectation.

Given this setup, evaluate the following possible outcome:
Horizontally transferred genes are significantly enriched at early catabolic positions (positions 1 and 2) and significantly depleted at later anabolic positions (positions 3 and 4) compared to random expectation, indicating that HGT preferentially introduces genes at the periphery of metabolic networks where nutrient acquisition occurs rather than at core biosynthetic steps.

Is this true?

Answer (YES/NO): YES